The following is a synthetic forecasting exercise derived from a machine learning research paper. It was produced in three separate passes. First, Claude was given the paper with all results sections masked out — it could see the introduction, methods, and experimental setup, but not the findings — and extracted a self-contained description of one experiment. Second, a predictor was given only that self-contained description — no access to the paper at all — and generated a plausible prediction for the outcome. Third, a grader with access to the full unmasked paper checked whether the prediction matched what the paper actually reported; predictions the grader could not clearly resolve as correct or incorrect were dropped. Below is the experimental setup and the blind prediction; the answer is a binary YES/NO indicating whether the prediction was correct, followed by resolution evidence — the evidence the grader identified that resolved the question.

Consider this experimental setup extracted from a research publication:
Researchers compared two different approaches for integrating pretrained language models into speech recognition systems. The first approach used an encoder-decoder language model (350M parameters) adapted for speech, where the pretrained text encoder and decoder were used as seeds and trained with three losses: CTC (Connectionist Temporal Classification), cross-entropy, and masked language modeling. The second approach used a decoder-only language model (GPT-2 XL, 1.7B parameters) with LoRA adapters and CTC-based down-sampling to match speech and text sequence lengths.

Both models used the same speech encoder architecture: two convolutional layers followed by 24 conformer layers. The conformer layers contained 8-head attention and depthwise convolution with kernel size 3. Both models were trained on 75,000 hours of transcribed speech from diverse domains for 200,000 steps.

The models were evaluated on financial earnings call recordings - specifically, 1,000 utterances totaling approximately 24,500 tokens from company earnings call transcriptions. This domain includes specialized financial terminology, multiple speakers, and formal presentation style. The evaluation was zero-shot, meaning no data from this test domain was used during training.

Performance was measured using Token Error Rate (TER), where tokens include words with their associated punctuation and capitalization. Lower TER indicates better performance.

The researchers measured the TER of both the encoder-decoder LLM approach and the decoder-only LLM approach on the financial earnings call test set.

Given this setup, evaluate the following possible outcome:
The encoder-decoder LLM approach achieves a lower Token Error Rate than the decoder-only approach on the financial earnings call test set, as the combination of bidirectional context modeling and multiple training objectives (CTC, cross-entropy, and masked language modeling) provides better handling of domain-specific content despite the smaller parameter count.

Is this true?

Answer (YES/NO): YES